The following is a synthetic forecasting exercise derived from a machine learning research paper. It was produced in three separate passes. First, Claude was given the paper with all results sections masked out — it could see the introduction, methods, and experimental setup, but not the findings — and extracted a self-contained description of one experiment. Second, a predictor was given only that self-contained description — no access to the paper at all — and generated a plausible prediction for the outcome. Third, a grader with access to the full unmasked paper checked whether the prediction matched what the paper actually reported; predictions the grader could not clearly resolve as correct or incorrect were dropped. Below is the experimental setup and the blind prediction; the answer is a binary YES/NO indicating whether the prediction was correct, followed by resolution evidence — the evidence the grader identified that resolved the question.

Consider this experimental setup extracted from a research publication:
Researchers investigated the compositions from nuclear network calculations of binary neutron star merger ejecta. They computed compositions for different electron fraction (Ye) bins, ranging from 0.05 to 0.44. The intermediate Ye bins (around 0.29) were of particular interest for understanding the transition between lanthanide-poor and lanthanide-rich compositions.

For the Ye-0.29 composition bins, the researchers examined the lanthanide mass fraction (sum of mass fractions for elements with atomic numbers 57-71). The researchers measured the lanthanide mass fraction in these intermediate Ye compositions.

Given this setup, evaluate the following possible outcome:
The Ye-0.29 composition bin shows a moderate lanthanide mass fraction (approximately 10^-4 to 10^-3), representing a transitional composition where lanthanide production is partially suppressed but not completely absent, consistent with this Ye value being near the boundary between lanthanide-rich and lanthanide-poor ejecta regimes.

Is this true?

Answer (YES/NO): NO